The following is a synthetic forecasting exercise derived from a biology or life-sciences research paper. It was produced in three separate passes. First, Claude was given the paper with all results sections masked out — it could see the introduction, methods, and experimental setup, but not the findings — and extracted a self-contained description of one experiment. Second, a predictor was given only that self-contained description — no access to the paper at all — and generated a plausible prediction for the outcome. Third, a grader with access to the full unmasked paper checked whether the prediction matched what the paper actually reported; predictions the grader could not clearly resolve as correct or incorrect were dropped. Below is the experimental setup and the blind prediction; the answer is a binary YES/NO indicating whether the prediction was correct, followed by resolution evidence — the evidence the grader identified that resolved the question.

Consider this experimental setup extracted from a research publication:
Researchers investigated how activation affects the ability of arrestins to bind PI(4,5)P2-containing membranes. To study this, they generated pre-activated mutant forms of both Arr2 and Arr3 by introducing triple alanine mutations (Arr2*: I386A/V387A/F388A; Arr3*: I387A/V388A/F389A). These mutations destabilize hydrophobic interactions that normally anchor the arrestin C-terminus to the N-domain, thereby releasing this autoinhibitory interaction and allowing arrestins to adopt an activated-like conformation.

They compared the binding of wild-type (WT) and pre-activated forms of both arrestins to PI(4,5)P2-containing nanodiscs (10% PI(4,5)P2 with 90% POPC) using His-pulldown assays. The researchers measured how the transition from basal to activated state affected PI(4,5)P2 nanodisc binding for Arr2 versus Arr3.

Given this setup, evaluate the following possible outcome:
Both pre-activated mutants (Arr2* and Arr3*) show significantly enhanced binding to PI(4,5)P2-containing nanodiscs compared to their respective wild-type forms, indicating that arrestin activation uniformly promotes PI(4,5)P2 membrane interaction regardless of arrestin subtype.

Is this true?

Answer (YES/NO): NO